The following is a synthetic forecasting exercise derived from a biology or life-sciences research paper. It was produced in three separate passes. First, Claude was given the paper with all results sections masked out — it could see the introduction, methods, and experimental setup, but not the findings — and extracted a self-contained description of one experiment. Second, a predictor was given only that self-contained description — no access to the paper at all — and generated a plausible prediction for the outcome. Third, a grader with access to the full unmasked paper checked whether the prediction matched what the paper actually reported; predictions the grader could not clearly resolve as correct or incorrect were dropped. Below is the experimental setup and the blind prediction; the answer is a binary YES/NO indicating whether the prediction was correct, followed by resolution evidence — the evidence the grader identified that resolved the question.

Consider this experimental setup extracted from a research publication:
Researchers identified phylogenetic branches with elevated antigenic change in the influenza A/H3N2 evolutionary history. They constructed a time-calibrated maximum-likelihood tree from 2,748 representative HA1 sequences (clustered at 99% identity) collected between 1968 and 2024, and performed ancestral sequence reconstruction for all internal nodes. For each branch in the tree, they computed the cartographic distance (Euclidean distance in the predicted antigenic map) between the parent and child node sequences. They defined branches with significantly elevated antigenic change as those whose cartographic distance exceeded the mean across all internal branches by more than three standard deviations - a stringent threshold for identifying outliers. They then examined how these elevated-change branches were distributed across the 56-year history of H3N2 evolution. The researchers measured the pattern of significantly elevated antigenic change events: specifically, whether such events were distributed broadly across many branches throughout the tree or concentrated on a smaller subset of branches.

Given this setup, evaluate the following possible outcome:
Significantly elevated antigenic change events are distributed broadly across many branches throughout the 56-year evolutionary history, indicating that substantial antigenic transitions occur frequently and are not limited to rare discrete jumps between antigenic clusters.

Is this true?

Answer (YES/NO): NO